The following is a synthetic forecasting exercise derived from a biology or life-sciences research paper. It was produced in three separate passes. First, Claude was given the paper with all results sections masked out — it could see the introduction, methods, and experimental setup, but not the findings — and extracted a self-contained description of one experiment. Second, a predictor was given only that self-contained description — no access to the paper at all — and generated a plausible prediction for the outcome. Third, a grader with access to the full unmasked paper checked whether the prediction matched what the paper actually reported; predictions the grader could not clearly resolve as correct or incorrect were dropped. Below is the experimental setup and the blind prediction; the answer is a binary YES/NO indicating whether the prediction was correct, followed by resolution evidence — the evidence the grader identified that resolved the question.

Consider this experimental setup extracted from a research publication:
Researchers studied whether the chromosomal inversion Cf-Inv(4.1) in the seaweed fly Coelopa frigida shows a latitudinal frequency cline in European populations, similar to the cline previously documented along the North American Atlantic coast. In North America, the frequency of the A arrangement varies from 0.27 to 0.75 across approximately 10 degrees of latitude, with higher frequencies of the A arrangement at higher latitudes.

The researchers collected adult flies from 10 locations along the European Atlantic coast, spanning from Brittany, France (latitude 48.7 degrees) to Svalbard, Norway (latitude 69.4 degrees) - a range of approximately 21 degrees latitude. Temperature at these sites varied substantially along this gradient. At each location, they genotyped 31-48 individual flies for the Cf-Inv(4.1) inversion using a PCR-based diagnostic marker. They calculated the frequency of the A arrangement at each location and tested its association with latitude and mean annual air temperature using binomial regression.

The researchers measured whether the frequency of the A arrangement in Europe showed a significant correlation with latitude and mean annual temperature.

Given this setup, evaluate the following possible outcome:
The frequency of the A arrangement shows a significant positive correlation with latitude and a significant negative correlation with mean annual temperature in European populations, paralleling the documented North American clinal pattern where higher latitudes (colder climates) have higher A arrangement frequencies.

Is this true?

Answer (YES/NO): NO